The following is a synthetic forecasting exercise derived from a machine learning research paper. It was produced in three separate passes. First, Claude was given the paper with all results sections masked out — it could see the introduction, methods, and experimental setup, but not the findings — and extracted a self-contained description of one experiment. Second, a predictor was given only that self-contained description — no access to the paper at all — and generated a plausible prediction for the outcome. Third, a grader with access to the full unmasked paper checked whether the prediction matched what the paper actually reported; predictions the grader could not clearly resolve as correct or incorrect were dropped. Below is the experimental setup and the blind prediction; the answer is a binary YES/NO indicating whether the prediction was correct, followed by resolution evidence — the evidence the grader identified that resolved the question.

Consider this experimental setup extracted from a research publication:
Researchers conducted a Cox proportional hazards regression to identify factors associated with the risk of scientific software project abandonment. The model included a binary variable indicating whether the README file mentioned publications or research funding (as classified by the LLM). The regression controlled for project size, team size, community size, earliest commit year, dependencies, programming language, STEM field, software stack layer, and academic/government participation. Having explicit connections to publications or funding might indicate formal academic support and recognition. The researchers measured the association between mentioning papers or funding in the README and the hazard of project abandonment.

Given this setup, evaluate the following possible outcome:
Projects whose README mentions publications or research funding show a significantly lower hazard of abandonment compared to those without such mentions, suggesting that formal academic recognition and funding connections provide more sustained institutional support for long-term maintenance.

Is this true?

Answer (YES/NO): YES